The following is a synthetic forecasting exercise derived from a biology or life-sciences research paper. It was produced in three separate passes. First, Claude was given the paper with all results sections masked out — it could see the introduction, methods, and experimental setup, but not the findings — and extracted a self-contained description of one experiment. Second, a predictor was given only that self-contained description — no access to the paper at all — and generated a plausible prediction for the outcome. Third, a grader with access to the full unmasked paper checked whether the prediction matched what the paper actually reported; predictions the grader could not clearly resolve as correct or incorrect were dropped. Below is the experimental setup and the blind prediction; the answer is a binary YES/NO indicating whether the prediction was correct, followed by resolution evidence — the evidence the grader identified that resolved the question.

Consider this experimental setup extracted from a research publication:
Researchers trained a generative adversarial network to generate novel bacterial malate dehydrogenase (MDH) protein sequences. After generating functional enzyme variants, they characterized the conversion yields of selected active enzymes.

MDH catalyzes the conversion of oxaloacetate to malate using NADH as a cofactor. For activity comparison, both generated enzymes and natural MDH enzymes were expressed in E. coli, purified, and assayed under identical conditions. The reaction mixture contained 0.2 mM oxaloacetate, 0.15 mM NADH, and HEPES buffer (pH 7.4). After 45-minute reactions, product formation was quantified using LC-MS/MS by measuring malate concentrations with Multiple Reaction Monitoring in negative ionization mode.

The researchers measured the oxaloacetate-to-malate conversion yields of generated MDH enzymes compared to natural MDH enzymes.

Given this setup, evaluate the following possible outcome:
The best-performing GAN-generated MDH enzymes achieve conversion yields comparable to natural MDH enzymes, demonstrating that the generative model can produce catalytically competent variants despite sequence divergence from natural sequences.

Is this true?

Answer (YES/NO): YES